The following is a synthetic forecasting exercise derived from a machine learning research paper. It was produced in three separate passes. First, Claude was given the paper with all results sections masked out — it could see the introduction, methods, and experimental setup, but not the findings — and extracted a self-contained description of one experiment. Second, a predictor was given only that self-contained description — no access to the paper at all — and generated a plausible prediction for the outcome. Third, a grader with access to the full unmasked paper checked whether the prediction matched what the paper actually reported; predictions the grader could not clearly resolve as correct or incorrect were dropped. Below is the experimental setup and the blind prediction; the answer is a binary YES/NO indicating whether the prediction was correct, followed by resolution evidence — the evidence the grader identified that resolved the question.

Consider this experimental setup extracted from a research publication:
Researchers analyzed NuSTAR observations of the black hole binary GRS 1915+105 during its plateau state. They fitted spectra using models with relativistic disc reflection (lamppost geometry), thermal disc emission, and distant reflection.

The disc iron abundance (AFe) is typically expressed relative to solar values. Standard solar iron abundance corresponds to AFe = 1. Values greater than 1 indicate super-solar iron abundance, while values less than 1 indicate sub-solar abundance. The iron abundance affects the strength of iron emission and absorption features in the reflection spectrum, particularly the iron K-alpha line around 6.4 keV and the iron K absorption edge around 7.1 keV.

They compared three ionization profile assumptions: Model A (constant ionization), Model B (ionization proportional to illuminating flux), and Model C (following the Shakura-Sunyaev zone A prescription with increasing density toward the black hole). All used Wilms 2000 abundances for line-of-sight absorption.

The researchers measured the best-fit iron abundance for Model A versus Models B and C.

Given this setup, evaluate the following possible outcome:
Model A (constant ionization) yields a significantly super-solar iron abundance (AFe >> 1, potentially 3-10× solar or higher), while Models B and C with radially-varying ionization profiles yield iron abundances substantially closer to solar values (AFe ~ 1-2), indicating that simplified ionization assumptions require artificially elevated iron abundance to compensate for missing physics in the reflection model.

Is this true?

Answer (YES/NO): NO